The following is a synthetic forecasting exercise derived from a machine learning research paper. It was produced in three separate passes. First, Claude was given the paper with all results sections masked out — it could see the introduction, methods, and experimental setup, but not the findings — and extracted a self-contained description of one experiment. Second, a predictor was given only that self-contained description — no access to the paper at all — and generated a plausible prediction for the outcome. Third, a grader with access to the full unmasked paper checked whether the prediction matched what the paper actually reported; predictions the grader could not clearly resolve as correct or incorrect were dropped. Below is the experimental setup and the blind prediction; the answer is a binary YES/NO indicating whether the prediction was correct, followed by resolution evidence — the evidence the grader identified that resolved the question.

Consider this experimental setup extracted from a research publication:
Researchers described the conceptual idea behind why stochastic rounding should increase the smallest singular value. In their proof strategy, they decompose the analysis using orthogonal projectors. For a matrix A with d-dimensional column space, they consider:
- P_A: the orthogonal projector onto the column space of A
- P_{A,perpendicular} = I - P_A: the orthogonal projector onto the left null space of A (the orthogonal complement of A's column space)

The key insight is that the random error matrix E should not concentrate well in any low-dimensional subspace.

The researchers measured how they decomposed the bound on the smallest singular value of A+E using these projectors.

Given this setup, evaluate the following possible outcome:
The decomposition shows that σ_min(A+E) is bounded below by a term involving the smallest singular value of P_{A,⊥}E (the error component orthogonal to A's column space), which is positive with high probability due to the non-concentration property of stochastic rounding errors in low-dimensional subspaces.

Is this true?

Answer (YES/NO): NO